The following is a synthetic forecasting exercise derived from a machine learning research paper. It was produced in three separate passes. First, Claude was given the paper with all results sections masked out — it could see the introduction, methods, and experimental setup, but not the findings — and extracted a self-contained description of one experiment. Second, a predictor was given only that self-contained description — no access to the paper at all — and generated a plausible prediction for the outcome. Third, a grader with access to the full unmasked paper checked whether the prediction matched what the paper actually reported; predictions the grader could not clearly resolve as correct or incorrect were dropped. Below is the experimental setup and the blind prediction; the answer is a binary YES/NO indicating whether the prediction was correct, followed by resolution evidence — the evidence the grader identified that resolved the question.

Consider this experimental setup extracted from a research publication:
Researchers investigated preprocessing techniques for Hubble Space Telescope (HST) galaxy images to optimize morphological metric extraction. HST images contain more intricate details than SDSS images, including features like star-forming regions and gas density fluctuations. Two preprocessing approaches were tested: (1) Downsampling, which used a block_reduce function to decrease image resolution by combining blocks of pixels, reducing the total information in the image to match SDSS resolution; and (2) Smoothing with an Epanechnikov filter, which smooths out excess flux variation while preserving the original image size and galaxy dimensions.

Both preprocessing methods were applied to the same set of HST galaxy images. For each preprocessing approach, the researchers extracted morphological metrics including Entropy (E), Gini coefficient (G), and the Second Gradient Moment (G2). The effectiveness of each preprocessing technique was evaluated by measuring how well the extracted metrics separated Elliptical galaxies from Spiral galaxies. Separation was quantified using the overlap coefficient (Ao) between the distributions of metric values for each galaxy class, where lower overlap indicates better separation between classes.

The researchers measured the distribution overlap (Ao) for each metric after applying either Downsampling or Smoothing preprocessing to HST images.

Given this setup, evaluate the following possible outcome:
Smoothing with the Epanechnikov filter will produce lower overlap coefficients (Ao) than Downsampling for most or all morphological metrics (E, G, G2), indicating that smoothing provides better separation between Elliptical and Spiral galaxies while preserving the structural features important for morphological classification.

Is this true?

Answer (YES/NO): NO